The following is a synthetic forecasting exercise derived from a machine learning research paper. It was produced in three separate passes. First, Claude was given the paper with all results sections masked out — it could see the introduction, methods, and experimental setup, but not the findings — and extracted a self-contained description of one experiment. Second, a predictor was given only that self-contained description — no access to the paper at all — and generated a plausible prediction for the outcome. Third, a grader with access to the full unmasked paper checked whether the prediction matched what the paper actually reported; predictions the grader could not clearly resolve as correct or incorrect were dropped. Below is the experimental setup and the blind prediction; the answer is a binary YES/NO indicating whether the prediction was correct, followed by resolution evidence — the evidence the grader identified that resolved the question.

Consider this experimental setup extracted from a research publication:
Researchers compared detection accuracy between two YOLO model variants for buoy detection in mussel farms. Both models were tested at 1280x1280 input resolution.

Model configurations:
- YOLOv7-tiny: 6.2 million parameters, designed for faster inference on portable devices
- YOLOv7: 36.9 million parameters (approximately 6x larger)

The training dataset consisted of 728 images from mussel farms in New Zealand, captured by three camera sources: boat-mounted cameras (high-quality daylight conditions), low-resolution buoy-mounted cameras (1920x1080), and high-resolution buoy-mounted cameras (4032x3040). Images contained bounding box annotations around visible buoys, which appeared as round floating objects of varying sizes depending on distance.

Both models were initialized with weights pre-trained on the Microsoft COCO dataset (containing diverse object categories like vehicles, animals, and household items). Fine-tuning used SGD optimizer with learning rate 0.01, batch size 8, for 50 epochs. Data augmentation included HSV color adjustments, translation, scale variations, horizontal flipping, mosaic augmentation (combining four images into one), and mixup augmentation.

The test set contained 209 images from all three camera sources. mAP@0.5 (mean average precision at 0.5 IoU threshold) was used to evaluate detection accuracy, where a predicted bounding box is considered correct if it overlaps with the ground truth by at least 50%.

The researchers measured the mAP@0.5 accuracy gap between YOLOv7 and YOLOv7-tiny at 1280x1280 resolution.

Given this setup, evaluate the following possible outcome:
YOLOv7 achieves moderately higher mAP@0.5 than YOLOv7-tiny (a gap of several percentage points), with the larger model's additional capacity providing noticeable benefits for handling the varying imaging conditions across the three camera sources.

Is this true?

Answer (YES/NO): YES